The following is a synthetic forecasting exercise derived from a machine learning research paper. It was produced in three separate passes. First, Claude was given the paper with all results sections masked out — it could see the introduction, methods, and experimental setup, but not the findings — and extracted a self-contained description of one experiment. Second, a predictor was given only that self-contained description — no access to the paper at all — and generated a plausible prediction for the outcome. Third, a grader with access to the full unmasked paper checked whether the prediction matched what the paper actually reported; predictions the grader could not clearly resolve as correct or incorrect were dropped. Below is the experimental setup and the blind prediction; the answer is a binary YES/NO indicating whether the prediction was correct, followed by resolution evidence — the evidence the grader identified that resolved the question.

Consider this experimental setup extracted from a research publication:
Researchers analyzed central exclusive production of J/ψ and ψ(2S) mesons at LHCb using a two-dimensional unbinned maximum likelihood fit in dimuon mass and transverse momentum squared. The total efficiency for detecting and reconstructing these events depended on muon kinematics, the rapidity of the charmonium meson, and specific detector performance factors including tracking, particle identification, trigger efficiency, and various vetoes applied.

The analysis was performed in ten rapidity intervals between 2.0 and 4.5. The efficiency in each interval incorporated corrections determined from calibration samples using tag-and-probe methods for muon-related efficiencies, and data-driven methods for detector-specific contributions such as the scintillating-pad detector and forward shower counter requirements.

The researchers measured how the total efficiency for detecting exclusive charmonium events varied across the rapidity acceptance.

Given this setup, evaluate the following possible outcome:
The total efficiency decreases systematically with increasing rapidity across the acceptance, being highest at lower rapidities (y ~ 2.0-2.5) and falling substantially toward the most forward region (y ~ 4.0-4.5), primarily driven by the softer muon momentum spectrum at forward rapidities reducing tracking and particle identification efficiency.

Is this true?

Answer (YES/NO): NO